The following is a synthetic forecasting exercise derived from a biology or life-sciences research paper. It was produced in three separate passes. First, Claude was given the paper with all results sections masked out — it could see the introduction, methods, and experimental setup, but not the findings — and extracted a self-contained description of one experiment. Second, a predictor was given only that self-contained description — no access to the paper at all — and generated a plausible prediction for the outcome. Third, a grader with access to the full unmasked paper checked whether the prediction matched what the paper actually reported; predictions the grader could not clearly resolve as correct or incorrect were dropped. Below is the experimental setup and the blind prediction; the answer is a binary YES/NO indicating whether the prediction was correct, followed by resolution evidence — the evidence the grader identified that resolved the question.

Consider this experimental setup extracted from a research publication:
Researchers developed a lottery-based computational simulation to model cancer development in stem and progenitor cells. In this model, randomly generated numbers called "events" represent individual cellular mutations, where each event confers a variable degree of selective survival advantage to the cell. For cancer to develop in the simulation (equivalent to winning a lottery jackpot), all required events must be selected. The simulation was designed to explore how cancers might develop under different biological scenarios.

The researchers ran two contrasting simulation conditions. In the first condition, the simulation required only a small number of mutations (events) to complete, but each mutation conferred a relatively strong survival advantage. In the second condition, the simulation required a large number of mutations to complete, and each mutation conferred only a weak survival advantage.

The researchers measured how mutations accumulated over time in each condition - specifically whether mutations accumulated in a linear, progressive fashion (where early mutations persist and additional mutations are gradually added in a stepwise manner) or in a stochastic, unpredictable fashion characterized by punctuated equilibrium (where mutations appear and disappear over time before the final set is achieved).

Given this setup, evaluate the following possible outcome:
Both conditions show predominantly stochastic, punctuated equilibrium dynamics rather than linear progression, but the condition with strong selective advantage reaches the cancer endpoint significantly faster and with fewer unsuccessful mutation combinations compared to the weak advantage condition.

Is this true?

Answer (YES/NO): NO